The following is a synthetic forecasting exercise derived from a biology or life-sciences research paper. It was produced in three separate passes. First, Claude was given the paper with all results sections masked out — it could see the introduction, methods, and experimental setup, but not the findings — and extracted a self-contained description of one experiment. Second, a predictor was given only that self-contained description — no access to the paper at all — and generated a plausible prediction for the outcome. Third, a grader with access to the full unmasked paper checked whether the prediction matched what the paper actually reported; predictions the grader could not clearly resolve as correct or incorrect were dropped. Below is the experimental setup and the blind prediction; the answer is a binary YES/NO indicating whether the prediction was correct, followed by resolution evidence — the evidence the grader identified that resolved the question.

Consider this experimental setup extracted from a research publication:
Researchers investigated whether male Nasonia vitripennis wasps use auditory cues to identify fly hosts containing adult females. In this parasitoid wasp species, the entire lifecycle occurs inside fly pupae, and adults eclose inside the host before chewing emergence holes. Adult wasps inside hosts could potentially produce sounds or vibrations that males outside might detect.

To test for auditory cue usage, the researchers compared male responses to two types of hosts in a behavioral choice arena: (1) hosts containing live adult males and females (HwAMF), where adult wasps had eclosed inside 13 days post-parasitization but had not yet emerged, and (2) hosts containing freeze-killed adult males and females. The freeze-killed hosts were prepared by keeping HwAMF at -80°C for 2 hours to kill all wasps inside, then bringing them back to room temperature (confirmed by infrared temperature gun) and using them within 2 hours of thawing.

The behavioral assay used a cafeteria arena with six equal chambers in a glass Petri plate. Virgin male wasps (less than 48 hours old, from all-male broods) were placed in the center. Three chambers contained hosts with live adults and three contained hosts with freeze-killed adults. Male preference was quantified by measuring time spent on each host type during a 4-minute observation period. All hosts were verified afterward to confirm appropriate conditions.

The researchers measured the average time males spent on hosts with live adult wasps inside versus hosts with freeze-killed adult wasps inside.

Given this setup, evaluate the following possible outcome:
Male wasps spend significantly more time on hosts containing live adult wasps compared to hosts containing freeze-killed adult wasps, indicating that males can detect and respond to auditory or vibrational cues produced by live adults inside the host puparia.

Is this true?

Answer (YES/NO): NO